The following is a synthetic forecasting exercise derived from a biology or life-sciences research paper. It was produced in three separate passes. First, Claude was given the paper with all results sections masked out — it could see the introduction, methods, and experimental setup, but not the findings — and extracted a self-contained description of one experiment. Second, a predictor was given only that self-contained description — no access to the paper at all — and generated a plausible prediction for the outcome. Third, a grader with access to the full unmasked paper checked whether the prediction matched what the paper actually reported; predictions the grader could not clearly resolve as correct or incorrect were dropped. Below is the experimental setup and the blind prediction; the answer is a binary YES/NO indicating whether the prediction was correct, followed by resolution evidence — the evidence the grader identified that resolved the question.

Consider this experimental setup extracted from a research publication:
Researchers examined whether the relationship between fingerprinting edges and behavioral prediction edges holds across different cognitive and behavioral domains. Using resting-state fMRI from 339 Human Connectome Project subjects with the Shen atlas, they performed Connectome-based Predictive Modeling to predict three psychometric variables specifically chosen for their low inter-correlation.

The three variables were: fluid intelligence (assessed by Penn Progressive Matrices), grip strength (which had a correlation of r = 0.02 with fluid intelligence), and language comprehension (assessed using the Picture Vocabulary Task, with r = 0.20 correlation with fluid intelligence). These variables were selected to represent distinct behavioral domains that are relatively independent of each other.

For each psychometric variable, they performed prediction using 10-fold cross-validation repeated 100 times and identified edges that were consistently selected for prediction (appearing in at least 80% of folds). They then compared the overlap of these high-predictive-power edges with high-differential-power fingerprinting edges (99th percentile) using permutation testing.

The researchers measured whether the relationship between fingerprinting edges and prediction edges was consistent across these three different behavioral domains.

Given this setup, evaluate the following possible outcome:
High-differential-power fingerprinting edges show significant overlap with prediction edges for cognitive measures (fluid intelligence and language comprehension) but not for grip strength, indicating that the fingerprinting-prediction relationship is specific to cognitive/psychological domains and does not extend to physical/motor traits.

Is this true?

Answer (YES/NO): NO